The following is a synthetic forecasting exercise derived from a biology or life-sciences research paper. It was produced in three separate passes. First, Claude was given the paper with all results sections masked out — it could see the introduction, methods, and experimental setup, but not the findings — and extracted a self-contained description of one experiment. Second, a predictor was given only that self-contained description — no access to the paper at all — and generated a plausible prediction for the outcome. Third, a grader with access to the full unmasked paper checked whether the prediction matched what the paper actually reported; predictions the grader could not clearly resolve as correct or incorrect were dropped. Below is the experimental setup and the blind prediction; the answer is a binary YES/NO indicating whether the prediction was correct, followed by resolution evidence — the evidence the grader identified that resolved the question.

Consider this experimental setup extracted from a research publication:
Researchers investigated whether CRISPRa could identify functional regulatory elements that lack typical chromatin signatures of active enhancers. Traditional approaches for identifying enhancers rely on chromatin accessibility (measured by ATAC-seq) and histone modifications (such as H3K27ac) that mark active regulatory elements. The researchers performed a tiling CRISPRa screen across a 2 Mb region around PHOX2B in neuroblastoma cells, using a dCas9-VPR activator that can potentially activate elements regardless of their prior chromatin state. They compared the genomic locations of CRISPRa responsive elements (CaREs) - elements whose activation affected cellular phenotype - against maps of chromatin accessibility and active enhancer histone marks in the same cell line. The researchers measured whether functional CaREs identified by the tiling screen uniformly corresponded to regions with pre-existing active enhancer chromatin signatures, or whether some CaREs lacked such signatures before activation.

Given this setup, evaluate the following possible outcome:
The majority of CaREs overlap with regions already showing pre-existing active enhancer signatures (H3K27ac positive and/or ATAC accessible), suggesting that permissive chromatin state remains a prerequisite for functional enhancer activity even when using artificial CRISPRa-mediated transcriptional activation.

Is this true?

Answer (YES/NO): NO